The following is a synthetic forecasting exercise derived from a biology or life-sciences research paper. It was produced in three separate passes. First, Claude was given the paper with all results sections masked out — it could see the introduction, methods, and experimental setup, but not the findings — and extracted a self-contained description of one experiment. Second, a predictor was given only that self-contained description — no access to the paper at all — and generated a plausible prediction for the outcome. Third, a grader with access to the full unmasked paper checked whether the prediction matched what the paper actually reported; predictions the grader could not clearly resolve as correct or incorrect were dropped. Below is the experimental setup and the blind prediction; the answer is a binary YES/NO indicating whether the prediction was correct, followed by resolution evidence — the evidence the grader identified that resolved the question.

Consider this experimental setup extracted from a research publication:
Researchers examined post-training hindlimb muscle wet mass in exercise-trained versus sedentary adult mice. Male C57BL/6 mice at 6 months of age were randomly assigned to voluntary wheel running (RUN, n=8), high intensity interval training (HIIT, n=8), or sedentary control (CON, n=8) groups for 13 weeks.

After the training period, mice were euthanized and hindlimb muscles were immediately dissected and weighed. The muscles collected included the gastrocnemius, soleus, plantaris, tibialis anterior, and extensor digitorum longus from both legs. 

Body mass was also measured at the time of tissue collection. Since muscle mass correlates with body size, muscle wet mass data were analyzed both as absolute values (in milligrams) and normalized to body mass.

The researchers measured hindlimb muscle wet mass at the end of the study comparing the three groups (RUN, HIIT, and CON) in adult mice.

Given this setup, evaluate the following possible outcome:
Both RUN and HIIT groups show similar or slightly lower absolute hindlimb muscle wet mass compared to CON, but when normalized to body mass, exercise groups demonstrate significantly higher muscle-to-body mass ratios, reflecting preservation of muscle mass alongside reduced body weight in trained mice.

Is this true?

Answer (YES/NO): NO